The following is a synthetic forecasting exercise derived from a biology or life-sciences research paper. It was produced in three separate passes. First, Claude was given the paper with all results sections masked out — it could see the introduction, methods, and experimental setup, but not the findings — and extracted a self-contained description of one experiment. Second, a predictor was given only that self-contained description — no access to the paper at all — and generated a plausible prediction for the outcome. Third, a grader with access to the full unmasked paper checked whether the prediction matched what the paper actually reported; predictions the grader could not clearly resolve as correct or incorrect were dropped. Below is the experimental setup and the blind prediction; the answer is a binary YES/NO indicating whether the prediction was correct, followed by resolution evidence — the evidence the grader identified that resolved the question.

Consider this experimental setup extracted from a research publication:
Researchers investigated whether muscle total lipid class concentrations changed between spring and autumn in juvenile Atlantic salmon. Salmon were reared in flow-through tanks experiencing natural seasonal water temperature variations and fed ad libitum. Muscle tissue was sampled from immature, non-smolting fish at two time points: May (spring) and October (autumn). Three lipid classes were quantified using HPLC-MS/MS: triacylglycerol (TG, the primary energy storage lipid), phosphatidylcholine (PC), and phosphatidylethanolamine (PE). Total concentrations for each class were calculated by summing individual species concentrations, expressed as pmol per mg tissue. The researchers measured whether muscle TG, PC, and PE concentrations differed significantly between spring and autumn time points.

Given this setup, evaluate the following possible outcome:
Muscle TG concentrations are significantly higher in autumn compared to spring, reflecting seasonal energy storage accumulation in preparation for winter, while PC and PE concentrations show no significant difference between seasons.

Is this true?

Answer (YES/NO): NO